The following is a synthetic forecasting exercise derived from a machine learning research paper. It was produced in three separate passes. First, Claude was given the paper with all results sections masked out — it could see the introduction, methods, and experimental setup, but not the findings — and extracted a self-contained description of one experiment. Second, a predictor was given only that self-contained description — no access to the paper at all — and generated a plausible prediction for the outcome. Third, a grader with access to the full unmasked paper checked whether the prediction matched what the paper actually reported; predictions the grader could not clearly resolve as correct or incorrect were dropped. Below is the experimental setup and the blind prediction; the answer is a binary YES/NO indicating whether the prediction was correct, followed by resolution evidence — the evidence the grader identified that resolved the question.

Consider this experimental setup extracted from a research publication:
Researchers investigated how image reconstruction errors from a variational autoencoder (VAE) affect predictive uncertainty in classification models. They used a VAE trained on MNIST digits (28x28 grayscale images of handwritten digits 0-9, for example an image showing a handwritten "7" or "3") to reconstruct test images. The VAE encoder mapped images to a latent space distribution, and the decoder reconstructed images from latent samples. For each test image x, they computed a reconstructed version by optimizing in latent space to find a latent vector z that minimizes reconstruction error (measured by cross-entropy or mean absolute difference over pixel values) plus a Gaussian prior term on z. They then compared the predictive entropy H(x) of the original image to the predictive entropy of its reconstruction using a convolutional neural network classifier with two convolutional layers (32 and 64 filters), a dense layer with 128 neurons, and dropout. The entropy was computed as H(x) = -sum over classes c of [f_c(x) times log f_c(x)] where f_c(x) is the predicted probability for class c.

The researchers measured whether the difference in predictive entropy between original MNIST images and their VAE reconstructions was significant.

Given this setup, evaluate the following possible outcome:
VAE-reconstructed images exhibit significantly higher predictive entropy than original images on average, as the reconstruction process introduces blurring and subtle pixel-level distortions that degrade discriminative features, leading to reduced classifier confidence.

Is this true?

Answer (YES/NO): NO